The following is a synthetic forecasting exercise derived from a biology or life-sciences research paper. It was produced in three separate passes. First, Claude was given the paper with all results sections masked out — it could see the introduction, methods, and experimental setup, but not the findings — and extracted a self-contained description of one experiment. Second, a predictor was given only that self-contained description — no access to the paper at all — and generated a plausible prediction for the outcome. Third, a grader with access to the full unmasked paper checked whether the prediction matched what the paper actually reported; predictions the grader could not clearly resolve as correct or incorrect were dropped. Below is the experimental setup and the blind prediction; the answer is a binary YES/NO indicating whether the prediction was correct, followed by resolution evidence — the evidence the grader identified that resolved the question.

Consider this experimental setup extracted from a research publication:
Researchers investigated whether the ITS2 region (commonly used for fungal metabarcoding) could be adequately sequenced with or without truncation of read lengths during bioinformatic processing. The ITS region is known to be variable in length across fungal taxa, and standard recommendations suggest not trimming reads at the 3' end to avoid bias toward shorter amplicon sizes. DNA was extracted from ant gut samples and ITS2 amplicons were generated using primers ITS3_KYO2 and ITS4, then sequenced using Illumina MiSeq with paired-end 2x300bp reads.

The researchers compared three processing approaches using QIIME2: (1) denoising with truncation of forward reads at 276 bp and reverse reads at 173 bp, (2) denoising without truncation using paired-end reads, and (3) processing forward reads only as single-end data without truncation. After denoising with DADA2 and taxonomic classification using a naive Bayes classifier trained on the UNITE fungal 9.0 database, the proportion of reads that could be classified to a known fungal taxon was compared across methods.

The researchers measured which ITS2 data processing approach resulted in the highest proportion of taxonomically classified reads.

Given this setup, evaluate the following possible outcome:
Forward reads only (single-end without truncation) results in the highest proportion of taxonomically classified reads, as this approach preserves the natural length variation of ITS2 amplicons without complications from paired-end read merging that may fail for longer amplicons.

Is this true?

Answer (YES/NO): NO